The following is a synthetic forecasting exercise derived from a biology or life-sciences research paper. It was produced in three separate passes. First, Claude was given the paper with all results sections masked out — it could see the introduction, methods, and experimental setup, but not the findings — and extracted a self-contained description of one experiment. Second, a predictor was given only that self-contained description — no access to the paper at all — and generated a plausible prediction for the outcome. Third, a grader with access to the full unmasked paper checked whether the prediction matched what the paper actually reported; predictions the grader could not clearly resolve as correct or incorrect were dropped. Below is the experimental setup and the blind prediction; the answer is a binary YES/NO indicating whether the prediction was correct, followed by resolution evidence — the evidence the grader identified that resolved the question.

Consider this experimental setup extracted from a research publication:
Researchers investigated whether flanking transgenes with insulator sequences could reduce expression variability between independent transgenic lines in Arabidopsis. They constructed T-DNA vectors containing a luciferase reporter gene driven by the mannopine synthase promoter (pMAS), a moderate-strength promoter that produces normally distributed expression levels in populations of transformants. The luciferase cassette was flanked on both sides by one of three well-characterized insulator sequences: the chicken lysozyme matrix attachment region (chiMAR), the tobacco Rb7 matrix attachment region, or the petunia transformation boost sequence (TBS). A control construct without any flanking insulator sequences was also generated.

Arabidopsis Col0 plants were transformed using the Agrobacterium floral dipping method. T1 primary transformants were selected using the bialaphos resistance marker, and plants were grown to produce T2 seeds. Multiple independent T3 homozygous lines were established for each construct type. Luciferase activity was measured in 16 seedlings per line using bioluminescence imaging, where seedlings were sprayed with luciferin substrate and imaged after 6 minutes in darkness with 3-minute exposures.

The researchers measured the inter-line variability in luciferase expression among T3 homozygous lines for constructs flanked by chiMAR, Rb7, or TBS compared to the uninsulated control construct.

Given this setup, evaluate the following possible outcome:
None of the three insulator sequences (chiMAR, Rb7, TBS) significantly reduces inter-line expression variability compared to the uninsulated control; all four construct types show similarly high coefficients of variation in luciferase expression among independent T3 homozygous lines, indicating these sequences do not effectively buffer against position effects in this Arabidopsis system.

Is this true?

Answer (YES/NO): NO